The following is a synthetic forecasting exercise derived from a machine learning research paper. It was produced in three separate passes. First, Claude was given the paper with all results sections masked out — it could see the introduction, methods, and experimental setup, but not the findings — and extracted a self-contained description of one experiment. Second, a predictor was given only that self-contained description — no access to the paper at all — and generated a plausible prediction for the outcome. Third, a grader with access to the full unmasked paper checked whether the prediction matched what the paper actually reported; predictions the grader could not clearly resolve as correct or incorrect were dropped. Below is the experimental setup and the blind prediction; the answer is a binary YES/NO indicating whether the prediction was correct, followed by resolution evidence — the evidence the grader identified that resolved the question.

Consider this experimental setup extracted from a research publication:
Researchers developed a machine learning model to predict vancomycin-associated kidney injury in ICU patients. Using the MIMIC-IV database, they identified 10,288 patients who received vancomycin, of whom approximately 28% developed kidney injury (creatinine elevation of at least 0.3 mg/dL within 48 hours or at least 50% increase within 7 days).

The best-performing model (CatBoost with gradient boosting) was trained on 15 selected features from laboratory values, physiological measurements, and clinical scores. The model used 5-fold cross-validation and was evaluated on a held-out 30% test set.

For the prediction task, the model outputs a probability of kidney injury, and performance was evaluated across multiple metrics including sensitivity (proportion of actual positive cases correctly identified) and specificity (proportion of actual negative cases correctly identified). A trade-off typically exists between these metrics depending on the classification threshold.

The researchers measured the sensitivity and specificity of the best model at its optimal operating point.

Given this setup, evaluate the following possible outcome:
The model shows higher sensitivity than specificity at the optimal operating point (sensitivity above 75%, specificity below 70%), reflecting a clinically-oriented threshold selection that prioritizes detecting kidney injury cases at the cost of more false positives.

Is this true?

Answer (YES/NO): YES